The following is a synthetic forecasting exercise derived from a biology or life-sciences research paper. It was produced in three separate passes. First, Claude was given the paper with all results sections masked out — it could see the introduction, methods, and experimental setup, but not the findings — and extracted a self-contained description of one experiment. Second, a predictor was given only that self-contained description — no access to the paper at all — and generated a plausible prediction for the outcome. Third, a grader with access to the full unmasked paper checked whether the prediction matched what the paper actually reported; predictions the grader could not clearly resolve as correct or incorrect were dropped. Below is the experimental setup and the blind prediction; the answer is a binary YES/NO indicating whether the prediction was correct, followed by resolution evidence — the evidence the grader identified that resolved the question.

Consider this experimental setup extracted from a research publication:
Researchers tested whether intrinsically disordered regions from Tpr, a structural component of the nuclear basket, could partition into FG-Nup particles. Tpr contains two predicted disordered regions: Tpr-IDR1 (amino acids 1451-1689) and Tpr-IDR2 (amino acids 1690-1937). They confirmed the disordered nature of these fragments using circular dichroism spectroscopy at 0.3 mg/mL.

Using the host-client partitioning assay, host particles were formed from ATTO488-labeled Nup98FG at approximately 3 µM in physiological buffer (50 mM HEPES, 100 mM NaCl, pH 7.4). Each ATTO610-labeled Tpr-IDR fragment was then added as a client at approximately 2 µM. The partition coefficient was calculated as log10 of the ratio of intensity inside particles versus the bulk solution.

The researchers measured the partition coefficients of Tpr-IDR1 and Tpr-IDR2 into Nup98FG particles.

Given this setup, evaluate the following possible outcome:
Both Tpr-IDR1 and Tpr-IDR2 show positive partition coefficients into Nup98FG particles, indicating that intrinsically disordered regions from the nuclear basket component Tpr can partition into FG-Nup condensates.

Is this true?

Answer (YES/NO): NO